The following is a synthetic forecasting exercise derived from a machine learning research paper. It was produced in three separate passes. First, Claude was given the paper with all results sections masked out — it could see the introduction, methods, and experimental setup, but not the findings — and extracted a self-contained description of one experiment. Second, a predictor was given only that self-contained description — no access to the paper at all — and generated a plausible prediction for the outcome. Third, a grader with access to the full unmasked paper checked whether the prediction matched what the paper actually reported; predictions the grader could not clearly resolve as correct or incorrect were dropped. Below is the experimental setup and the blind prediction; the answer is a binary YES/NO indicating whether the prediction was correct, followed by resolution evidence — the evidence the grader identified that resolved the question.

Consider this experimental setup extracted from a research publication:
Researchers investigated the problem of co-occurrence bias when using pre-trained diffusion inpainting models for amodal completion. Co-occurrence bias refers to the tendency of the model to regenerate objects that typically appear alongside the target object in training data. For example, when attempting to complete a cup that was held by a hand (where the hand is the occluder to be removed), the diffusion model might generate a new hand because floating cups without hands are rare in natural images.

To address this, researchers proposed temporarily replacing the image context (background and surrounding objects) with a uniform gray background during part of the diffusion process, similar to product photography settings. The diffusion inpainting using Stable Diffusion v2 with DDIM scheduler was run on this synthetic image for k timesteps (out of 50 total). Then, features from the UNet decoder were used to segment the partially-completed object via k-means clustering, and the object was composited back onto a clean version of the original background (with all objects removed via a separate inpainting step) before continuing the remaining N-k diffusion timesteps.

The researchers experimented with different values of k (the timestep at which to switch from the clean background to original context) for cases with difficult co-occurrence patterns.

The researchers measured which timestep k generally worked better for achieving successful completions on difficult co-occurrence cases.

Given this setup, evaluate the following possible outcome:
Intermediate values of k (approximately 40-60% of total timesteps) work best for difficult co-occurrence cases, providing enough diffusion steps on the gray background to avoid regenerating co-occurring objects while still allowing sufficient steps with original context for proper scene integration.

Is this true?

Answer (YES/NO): YES